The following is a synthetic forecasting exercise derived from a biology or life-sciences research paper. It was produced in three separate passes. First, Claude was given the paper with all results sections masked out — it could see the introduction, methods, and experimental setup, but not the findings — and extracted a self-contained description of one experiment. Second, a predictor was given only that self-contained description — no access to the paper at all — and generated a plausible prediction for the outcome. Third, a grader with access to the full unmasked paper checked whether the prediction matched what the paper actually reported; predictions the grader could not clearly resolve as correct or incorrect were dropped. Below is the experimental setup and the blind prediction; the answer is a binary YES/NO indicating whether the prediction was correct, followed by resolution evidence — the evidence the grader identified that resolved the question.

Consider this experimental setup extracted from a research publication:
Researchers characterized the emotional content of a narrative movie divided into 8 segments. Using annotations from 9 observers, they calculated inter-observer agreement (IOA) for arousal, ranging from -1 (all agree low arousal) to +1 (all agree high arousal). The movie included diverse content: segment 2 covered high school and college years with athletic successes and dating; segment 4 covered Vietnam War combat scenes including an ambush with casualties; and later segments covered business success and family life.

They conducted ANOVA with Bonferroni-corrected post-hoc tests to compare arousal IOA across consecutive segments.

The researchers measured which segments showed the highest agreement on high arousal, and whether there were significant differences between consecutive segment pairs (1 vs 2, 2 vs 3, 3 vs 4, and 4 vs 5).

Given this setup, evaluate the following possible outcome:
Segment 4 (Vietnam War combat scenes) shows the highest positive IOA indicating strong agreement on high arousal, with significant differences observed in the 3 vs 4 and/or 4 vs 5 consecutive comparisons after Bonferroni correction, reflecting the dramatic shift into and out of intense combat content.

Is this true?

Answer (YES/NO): NO